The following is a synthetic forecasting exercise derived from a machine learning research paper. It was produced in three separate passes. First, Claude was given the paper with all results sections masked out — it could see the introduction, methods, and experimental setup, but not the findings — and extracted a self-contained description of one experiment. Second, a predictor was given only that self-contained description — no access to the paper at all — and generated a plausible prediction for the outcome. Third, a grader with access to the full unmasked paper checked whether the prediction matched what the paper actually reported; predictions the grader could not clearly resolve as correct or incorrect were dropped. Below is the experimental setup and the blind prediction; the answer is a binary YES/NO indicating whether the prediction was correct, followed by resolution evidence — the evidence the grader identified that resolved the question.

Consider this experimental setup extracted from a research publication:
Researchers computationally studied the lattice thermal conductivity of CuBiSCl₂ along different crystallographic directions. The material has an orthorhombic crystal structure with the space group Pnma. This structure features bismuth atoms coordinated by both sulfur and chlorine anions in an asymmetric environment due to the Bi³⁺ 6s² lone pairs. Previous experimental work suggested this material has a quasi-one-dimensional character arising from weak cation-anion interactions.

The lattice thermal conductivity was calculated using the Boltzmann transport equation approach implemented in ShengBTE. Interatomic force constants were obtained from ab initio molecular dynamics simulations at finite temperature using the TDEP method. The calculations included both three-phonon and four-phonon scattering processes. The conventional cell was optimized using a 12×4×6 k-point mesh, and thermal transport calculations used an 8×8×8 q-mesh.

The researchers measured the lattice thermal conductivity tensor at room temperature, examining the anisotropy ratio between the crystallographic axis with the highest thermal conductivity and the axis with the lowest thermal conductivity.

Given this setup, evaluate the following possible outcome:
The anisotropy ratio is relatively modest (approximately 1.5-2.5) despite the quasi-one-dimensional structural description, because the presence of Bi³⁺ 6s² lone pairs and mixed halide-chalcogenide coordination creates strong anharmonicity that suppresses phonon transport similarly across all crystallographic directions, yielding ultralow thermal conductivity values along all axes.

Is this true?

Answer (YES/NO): YES